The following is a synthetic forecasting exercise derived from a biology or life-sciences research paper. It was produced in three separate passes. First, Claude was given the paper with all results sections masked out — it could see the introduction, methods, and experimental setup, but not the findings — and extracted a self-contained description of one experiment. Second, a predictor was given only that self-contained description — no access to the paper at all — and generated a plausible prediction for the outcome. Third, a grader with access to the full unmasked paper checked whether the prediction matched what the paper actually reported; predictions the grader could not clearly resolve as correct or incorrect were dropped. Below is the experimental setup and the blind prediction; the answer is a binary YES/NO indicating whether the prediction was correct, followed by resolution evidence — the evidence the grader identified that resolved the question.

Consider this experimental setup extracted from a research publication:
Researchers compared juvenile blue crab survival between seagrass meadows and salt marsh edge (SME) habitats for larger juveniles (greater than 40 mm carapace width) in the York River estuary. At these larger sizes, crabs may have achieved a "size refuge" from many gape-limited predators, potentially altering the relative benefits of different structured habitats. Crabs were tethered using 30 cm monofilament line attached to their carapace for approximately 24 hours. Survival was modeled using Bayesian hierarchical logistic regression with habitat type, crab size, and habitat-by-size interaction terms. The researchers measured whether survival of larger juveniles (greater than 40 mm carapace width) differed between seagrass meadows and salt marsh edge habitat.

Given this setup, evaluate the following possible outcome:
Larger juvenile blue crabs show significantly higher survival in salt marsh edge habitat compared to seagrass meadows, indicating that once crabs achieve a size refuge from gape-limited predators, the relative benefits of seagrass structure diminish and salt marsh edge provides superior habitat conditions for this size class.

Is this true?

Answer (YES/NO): NO